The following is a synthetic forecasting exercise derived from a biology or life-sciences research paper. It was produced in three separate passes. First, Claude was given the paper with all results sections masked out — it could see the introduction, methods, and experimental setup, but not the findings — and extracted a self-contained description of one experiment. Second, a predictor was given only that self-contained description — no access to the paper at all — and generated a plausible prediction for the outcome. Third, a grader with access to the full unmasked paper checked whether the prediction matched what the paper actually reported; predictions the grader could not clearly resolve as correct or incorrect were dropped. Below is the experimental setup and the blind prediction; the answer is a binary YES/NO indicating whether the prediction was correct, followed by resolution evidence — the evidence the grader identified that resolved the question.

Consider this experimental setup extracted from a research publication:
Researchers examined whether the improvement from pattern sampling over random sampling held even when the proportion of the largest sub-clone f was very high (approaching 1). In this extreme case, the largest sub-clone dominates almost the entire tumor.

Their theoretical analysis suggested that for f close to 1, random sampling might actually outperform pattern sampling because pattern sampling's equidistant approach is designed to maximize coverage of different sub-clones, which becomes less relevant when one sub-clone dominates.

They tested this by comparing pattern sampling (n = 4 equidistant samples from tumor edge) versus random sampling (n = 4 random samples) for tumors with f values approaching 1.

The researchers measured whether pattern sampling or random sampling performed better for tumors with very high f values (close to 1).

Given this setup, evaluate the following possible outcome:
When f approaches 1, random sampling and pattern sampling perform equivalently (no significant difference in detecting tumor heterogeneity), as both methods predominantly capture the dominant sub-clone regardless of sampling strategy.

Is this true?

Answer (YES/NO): NO